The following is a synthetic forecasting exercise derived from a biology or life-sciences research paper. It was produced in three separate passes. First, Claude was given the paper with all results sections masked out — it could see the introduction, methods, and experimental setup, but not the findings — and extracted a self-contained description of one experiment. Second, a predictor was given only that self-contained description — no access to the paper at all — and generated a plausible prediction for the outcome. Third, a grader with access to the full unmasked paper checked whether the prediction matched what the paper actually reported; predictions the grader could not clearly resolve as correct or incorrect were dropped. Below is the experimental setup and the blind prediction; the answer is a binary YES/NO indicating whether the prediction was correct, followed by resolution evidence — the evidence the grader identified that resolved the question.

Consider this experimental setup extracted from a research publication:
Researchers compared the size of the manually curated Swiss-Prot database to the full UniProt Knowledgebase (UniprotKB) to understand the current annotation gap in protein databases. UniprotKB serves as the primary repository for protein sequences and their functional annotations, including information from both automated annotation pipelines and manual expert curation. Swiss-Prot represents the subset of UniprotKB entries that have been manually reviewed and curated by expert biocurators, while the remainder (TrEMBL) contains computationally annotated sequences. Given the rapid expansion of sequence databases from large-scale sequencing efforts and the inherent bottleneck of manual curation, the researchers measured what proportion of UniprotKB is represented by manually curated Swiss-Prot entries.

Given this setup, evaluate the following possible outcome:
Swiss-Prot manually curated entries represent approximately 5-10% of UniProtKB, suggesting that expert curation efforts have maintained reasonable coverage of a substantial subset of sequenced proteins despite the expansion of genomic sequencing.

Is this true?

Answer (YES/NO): NO